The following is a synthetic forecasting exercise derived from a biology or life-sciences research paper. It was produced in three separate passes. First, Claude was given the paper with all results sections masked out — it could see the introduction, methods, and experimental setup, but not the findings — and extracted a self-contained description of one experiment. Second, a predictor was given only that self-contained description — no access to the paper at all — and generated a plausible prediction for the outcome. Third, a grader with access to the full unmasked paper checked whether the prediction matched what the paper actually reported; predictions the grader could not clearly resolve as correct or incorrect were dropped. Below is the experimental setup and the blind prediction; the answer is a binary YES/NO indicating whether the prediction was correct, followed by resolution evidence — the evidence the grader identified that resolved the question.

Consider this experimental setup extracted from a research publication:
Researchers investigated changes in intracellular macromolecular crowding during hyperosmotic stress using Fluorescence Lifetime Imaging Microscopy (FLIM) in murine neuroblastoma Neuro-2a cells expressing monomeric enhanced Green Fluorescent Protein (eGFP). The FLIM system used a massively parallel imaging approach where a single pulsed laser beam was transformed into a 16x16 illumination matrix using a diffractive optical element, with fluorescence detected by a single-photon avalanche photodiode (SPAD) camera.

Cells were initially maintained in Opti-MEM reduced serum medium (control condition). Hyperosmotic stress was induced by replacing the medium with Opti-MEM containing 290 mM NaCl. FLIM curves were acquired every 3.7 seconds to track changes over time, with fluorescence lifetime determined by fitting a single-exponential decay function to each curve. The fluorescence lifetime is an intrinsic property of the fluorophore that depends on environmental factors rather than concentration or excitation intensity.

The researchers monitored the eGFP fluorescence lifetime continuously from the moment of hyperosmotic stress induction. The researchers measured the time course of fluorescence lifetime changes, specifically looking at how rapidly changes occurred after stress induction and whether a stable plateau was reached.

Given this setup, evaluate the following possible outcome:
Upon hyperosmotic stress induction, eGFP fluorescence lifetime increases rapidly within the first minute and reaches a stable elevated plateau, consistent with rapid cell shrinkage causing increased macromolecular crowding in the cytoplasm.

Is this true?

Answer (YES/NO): NO